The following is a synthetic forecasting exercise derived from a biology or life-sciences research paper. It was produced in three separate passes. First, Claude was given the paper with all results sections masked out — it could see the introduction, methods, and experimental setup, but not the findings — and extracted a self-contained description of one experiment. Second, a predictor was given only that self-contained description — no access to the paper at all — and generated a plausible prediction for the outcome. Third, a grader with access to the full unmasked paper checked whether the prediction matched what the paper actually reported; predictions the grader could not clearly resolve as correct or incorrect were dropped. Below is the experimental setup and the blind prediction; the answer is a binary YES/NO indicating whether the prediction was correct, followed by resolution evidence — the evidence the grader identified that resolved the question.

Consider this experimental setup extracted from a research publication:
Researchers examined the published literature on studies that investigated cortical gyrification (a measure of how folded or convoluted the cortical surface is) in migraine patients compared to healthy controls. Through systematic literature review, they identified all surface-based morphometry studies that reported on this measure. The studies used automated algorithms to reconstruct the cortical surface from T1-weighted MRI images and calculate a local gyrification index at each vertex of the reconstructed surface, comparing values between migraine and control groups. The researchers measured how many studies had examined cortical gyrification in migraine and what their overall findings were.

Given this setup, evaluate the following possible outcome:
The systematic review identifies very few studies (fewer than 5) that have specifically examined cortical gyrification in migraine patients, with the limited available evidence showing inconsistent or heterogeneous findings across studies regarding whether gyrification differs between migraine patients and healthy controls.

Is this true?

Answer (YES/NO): YES